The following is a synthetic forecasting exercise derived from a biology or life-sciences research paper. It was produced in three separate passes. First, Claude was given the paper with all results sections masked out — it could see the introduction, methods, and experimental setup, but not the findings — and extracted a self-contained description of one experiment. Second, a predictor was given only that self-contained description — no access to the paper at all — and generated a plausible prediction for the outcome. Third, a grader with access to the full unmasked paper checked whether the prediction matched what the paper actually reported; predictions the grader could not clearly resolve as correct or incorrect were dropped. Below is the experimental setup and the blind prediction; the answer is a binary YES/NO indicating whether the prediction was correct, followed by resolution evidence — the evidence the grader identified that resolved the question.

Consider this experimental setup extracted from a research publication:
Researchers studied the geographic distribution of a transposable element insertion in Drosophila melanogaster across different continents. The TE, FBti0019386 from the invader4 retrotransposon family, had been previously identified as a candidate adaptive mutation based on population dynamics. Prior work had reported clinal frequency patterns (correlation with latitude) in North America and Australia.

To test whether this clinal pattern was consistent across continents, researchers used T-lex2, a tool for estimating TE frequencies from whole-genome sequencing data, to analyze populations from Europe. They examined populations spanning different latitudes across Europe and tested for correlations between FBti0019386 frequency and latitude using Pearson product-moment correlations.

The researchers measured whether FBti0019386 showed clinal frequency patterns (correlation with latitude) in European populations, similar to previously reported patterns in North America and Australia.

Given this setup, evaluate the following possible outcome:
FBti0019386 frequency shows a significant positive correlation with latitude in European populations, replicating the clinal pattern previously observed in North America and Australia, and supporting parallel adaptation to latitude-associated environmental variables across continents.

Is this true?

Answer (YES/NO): NO